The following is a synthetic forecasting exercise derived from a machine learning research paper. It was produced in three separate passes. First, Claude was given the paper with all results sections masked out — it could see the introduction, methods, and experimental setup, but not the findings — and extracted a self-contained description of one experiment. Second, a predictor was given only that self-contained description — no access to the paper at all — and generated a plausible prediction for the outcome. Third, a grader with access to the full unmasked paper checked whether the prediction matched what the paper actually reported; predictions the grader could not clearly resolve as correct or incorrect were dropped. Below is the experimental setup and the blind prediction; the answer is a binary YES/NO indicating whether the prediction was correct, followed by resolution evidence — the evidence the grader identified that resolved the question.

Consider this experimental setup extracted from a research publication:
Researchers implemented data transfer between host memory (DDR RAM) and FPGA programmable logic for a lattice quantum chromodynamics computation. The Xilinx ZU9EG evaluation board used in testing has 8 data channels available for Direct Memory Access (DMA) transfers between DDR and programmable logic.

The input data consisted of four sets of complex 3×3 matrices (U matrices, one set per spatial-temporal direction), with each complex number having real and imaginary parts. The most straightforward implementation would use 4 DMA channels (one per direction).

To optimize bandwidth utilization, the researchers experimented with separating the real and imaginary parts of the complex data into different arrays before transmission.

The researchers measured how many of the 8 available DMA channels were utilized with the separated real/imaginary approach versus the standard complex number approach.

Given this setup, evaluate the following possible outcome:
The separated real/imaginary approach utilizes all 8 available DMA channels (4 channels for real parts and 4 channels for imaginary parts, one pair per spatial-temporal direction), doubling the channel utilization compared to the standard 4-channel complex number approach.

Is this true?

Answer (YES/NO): NO